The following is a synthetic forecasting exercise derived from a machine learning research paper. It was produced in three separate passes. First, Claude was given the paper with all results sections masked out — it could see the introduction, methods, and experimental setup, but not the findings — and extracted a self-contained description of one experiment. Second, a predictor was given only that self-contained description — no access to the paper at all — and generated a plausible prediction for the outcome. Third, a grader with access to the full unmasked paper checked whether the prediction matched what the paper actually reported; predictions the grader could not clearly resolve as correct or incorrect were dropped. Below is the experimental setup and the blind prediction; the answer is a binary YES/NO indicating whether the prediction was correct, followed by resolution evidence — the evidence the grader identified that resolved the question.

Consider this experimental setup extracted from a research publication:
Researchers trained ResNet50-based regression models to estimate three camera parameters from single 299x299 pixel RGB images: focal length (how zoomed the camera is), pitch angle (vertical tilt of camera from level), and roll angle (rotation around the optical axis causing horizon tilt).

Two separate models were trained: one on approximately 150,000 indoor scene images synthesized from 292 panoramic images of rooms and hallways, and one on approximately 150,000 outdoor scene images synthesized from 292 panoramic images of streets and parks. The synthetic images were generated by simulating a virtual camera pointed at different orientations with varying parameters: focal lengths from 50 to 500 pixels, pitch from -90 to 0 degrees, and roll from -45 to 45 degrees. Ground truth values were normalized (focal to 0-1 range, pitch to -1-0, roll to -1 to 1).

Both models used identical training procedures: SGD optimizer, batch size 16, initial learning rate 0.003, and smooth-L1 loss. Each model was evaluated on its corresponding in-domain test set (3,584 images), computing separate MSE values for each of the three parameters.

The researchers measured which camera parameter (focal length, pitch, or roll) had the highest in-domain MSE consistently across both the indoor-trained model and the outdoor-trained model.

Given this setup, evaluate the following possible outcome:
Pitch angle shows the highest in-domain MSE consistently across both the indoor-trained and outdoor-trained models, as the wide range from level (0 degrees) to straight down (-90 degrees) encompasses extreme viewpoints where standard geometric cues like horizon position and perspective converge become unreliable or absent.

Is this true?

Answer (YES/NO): NO